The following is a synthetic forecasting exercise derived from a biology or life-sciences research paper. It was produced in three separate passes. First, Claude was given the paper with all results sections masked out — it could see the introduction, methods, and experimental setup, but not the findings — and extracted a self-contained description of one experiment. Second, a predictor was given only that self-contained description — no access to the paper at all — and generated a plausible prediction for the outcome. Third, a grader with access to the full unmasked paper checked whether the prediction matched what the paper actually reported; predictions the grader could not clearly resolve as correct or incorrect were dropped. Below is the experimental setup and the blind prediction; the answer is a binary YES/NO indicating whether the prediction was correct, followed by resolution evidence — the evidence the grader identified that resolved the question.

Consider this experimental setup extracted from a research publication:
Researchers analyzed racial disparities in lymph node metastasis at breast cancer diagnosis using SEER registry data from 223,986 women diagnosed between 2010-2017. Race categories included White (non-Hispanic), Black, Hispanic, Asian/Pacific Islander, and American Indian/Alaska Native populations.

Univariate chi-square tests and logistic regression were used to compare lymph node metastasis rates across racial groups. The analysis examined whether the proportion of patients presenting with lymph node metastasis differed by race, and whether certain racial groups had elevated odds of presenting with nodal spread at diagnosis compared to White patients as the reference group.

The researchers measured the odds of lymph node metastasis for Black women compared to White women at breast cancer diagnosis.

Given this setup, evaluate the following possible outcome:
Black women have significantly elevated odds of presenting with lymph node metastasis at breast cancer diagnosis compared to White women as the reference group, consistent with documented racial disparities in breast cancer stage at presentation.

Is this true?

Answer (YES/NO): YES